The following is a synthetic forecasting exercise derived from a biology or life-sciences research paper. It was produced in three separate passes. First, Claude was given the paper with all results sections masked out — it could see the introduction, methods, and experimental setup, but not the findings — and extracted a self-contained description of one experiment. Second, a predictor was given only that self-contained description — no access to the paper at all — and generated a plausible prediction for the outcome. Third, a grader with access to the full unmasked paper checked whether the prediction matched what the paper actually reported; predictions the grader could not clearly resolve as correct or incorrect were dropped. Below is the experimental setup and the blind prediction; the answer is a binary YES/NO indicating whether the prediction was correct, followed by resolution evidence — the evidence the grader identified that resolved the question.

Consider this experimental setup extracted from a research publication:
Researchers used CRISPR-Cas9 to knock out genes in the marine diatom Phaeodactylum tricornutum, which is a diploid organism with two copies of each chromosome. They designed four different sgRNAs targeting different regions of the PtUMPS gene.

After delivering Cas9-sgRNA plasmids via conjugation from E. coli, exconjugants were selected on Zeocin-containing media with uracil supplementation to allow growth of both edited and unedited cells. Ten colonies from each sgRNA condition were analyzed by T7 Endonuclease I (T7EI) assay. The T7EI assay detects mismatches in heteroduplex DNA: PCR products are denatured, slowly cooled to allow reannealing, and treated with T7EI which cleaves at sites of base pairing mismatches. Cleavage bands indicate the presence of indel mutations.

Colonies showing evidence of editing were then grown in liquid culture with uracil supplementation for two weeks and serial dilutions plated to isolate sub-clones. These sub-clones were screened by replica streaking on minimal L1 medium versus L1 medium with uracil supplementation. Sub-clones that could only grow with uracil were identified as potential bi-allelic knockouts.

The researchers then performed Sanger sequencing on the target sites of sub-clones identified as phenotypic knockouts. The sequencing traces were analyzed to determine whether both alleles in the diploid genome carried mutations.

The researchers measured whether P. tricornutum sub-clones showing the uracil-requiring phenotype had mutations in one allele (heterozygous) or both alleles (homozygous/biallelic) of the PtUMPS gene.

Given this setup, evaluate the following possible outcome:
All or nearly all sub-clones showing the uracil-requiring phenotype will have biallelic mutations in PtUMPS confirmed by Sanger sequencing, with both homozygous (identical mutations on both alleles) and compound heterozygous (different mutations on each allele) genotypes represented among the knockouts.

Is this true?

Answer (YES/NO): YES